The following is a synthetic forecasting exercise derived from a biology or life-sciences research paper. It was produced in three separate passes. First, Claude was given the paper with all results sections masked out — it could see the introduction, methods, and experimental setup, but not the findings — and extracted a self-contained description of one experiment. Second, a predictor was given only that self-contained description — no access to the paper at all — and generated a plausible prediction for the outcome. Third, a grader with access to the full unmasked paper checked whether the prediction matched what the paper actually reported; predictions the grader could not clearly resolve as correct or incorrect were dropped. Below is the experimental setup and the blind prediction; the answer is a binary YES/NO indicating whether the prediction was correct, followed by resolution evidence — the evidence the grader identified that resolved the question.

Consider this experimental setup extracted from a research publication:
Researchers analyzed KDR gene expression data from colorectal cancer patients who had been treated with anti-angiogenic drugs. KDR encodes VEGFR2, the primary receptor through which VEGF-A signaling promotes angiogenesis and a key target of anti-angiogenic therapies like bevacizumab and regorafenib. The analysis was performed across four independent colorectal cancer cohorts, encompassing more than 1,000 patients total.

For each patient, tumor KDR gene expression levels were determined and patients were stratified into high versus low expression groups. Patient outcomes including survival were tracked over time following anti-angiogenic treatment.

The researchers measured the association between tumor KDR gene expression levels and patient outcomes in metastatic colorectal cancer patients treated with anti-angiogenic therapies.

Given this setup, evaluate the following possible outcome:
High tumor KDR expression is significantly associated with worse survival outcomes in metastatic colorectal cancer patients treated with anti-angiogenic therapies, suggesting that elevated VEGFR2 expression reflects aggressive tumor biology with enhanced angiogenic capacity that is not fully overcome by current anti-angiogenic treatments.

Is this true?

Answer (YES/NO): YES